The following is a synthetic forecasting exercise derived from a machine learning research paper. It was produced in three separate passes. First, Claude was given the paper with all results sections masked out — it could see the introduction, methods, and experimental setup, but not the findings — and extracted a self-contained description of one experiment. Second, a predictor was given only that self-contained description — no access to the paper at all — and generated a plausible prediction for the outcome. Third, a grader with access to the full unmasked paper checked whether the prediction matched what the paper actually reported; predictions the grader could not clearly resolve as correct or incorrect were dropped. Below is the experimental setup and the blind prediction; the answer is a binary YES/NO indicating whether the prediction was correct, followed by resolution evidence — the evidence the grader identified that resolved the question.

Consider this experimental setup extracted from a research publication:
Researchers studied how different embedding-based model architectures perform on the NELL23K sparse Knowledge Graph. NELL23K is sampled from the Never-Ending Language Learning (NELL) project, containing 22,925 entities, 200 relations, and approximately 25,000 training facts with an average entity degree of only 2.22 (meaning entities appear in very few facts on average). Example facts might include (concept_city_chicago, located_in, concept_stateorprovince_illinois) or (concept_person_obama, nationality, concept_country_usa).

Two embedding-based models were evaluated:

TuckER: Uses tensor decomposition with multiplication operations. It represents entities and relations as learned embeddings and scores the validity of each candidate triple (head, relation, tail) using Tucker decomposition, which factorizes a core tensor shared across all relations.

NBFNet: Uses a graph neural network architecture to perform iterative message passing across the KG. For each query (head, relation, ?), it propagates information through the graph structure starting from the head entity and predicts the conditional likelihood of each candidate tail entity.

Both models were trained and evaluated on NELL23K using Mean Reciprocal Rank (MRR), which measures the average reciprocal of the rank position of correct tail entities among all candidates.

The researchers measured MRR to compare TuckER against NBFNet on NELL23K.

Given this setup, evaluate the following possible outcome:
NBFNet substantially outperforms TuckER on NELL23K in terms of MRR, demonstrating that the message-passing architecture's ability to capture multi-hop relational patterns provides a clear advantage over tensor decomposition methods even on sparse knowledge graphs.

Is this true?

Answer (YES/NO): NO